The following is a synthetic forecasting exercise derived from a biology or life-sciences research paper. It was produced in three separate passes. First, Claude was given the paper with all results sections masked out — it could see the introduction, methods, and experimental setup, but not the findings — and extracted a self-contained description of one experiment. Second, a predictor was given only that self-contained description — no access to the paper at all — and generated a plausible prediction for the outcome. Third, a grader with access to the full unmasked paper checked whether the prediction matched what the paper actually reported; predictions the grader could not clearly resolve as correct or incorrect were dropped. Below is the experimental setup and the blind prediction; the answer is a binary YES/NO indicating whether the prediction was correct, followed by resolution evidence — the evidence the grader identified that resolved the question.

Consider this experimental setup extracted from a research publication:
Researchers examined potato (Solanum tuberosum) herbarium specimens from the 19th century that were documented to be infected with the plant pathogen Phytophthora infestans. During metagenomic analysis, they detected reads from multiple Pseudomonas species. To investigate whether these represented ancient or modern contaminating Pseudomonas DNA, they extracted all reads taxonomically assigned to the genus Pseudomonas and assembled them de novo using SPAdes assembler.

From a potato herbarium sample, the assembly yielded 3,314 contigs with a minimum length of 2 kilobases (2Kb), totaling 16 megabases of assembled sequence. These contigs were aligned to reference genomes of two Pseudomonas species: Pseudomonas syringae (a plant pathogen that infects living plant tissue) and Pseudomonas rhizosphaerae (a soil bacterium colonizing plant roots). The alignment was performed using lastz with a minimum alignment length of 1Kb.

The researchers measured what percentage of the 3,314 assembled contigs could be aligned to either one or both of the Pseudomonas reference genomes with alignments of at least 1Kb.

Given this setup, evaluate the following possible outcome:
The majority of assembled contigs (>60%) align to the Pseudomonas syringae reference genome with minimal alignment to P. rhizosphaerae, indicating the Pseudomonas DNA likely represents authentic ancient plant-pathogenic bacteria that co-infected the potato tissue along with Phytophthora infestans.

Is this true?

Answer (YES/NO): NO